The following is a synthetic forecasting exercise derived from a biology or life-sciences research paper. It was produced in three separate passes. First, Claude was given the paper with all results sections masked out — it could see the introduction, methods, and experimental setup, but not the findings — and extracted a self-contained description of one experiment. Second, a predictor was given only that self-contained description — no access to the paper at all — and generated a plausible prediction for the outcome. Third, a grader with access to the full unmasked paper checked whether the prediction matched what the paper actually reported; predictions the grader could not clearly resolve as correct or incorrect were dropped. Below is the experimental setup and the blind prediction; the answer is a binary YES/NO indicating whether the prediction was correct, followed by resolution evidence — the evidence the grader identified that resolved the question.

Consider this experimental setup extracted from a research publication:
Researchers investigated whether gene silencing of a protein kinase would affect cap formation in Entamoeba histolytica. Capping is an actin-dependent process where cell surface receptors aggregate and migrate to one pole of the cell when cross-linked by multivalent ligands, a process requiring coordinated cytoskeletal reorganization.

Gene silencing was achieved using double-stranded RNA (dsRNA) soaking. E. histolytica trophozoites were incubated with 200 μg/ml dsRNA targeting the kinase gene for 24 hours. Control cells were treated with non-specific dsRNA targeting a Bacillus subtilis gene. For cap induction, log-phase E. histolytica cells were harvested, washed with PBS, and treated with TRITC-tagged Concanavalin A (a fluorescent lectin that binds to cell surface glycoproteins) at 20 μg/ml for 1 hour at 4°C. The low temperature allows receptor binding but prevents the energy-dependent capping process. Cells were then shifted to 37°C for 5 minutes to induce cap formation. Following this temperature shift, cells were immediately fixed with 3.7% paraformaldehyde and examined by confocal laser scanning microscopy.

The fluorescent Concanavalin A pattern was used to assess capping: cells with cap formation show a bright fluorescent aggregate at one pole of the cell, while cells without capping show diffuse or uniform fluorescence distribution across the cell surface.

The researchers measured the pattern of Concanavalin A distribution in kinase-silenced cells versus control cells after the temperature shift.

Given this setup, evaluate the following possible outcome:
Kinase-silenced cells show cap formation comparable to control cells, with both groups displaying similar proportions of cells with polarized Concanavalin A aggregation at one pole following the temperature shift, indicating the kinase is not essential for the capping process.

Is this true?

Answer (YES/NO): NO